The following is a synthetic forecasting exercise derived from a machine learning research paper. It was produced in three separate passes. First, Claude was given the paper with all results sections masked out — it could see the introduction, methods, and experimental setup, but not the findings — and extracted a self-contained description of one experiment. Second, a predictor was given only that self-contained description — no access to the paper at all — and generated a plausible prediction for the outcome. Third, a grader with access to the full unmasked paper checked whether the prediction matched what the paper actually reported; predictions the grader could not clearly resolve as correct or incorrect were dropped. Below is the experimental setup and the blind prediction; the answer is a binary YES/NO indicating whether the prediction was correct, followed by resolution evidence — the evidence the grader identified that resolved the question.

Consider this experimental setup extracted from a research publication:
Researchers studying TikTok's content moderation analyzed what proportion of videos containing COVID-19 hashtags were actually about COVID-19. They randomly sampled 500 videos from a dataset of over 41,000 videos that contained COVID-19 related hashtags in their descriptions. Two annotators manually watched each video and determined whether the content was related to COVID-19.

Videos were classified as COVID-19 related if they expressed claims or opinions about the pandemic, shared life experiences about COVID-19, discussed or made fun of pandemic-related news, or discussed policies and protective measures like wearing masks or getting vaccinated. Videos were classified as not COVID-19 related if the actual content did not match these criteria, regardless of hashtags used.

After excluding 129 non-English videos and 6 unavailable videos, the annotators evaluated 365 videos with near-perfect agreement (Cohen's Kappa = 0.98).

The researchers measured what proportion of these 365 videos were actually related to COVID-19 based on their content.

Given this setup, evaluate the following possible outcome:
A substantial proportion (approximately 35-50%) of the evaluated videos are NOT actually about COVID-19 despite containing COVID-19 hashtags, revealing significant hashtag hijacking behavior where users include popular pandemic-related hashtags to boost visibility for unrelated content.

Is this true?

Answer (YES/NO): YES